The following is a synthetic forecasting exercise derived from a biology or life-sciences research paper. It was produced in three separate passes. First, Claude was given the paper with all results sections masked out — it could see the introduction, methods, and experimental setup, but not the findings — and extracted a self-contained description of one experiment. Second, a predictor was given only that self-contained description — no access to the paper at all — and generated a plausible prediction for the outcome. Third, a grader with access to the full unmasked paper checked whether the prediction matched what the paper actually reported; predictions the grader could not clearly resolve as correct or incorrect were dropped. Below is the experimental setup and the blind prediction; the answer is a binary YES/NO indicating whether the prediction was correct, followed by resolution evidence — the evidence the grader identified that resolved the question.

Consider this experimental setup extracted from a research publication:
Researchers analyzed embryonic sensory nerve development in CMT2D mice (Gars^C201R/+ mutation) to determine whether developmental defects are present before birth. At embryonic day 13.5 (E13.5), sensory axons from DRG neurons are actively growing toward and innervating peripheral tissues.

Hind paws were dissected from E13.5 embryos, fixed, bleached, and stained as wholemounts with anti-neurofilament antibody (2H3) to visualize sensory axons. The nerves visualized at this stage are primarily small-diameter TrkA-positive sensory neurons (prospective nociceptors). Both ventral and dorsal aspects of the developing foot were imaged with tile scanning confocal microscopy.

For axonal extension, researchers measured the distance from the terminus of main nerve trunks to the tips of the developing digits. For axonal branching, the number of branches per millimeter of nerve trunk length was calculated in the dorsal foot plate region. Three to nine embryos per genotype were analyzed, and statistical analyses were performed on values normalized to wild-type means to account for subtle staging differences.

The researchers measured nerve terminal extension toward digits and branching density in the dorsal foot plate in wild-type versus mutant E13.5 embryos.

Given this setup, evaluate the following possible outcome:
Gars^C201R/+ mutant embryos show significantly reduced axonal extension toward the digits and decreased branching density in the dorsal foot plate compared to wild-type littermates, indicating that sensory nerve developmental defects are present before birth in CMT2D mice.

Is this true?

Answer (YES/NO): NO